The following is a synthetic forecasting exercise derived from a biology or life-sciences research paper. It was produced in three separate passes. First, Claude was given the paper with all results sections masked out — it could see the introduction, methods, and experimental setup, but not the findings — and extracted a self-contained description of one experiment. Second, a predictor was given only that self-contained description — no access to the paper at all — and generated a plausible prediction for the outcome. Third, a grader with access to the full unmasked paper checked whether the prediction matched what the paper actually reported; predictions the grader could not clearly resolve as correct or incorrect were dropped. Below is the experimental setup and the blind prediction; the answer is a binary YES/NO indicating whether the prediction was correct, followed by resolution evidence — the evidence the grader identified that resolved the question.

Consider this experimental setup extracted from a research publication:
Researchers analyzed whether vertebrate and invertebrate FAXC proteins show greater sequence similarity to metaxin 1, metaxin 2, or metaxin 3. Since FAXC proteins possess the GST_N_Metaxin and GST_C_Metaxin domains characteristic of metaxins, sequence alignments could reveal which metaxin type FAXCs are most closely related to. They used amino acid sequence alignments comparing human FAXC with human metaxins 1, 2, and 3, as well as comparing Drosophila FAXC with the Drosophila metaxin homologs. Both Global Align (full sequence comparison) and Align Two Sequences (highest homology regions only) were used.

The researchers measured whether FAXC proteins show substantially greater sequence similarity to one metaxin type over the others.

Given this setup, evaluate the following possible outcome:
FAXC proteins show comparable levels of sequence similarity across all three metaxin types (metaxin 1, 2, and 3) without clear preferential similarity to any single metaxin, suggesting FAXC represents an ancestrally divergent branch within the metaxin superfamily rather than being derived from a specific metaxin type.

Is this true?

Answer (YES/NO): YES